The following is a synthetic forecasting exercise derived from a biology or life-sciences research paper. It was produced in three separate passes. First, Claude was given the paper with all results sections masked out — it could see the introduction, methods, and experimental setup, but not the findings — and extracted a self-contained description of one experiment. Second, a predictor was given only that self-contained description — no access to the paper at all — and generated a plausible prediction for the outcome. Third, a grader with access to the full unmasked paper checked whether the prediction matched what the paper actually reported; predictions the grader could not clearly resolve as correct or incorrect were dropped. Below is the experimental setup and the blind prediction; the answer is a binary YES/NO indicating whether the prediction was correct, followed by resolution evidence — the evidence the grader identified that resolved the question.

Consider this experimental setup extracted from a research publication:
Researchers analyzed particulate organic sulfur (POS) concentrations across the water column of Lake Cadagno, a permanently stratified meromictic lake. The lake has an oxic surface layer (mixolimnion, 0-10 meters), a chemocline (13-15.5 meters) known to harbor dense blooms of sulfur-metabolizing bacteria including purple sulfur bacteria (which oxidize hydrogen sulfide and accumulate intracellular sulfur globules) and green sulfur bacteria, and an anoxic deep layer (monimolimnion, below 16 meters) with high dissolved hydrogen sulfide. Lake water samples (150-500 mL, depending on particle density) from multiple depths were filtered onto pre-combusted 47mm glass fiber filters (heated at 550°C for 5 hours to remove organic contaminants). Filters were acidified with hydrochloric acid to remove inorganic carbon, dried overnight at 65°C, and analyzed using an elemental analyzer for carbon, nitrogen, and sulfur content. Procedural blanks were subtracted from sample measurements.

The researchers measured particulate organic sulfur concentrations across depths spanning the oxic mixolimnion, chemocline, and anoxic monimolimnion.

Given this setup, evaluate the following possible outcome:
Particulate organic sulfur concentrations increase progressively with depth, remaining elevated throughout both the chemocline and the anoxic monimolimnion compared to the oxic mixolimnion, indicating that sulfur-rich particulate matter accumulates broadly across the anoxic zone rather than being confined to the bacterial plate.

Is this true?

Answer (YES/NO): YES